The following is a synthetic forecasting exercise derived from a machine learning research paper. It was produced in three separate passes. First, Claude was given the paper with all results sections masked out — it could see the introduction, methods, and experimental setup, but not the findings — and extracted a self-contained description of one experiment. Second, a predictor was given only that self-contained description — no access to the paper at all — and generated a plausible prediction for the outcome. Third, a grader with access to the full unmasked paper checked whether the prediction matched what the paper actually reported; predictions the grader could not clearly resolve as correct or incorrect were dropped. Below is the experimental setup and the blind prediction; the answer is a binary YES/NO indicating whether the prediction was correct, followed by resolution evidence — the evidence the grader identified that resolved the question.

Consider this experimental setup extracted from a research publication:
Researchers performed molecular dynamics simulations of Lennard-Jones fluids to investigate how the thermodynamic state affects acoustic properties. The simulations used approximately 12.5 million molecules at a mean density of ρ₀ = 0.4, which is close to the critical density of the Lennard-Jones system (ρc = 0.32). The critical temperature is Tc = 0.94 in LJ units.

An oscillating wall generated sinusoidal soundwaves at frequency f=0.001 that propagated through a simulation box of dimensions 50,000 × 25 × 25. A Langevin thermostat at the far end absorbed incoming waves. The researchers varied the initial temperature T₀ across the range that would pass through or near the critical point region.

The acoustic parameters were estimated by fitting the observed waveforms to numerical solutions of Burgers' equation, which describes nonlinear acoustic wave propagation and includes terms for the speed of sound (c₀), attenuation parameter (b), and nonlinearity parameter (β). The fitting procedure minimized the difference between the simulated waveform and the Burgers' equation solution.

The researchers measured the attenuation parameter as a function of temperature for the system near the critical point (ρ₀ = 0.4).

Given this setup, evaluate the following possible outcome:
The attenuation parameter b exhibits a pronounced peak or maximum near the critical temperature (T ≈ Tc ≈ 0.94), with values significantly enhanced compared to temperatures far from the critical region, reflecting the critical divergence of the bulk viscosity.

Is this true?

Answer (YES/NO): NO